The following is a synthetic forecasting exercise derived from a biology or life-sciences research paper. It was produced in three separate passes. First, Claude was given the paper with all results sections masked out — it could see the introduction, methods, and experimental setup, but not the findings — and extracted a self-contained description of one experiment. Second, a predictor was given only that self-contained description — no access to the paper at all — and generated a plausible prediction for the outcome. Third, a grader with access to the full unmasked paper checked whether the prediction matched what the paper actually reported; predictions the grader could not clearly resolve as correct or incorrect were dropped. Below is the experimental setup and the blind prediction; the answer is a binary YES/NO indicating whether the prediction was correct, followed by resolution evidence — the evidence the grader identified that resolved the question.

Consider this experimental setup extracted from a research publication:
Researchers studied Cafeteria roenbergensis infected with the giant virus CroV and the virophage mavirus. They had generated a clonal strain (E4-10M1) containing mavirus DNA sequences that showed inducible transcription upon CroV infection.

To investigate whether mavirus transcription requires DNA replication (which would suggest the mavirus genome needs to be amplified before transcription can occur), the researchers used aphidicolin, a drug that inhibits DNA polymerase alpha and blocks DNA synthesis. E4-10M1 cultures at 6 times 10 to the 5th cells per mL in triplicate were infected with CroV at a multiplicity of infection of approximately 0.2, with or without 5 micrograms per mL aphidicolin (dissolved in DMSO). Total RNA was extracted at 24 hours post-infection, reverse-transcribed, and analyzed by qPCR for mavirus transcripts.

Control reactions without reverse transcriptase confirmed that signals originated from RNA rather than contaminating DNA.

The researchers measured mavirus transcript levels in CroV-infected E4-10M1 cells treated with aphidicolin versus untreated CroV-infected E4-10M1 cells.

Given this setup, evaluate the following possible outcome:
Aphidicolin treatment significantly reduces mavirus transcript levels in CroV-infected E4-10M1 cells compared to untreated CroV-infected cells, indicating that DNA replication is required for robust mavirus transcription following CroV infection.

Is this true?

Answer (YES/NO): YES